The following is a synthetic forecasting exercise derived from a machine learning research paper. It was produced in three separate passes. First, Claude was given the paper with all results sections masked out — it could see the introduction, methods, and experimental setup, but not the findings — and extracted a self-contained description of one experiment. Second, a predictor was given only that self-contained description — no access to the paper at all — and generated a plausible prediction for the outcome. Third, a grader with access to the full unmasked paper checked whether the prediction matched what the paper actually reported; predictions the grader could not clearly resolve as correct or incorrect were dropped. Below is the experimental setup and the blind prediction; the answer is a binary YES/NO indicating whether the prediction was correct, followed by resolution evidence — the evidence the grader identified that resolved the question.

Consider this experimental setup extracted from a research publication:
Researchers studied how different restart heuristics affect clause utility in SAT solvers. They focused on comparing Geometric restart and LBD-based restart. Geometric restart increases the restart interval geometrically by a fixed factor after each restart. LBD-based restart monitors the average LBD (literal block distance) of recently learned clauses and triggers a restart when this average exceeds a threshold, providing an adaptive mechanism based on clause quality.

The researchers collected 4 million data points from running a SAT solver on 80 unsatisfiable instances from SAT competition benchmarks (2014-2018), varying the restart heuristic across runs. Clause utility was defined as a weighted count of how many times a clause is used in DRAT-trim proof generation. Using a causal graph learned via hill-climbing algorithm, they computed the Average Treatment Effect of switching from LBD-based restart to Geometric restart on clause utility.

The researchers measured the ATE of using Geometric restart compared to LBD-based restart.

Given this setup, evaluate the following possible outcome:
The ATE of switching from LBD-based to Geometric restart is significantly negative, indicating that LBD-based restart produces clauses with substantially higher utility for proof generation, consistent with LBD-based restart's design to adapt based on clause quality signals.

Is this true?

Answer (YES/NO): NO